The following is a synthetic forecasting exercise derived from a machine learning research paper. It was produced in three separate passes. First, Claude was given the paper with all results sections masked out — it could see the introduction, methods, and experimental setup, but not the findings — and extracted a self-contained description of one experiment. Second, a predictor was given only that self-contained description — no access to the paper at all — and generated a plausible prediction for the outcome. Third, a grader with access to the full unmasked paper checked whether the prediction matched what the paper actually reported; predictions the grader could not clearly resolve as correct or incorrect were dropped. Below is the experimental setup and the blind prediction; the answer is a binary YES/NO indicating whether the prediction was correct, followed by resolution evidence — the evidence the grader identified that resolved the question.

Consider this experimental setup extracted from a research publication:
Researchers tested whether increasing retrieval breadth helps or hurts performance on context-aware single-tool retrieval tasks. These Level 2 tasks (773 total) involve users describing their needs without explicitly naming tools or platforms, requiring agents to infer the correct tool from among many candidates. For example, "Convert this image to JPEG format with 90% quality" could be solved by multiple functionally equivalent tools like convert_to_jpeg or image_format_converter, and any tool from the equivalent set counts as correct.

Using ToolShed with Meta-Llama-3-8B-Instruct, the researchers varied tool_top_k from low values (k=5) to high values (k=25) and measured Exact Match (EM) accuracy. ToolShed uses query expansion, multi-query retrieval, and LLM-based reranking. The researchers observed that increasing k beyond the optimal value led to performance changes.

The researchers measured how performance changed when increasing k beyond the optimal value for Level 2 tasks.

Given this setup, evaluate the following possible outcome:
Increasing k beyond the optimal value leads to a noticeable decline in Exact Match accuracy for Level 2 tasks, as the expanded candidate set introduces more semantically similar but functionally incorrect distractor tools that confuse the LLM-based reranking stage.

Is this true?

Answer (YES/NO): YES